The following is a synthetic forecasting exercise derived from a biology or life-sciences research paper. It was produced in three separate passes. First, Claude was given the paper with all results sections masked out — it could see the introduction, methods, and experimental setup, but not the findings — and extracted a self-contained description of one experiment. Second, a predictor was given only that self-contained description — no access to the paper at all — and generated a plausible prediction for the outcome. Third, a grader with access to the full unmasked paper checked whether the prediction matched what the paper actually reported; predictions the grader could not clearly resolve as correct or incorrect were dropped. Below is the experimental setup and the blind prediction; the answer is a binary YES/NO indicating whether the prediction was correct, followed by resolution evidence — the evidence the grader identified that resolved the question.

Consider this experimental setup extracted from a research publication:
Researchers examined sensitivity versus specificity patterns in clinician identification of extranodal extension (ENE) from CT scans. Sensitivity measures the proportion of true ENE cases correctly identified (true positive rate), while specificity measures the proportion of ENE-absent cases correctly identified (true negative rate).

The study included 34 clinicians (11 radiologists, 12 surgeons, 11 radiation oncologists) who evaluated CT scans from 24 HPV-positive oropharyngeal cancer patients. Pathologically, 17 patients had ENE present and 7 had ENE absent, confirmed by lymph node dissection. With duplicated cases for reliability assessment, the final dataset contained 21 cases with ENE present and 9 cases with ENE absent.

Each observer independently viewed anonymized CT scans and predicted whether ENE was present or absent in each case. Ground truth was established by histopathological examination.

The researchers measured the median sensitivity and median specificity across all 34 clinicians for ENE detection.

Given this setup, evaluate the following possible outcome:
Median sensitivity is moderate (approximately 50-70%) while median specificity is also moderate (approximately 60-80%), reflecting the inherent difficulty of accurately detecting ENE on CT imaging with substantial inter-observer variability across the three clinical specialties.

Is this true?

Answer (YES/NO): YES